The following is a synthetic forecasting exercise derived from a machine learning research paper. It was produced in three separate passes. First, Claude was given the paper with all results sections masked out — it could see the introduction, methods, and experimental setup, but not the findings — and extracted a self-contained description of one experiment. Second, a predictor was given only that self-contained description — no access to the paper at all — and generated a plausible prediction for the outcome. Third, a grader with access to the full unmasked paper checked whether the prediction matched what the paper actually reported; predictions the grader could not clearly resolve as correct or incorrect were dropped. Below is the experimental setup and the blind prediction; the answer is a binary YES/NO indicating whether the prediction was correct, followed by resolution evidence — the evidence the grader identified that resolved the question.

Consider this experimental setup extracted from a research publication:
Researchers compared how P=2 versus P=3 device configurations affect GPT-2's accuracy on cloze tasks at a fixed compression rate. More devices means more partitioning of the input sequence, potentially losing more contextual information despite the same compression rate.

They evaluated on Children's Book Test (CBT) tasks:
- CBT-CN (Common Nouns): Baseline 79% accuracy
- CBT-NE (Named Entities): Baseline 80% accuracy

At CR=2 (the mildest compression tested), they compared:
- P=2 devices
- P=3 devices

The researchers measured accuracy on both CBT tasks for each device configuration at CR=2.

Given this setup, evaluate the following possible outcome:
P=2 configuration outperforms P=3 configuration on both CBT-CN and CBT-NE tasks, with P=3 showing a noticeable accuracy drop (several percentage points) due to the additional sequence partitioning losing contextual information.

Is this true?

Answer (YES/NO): NO